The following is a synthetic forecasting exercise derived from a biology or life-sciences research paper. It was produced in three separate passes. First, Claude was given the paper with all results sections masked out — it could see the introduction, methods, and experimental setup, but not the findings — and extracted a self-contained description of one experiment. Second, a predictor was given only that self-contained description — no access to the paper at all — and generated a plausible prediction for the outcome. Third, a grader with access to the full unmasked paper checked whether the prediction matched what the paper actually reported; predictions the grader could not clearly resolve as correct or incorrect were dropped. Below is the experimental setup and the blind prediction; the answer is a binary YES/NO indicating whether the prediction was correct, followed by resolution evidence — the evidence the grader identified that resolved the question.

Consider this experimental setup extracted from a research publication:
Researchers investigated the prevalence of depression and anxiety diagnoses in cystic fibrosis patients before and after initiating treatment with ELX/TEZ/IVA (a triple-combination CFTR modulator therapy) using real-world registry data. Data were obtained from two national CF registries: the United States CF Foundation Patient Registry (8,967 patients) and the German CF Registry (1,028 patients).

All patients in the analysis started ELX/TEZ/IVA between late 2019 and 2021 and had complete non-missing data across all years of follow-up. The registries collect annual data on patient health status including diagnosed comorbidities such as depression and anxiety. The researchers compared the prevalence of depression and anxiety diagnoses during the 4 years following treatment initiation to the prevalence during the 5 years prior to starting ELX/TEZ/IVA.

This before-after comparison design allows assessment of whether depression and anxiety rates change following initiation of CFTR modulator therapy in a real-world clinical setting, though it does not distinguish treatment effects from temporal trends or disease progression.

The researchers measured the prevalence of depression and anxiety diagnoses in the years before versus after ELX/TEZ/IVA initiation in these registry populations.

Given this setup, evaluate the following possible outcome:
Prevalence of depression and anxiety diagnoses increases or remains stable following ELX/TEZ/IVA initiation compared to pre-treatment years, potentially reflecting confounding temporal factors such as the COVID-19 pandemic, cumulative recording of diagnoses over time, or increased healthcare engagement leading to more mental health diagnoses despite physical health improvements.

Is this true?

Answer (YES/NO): YES